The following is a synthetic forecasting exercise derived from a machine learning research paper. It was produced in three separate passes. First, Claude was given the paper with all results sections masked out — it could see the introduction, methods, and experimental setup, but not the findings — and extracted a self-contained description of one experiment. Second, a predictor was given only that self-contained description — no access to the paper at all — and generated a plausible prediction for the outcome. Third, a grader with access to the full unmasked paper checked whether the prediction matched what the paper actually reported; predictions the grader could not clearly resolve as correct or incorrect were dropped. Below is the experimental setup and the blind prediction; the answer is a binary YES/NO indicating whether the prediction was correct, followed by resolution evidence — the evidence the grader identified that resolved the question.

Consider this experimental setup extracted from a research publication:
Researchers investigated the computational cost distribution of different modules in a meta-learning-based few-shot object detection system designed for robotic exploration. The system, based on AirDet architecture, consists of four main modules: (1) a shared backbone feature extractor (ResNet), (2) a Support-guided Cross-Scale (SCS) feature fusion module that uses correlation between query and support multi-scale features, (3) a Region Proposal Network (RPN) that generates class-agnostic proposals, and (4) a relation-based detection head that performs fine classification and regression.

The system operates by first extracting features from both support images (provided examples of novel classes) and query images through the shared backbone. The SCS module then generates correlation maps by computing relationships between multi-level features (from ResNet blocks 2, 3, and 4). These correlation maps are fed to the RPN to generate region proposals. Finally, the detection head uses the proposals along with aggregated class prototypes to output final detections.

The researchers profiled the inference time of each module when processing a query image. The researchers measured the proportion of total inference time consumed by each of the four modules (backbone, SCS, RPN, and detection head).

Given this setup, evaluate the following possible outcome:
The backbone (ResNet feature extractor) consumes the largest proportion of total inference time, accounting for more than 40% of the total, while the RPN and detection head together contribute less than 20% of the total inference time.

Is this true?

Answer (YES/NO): NO